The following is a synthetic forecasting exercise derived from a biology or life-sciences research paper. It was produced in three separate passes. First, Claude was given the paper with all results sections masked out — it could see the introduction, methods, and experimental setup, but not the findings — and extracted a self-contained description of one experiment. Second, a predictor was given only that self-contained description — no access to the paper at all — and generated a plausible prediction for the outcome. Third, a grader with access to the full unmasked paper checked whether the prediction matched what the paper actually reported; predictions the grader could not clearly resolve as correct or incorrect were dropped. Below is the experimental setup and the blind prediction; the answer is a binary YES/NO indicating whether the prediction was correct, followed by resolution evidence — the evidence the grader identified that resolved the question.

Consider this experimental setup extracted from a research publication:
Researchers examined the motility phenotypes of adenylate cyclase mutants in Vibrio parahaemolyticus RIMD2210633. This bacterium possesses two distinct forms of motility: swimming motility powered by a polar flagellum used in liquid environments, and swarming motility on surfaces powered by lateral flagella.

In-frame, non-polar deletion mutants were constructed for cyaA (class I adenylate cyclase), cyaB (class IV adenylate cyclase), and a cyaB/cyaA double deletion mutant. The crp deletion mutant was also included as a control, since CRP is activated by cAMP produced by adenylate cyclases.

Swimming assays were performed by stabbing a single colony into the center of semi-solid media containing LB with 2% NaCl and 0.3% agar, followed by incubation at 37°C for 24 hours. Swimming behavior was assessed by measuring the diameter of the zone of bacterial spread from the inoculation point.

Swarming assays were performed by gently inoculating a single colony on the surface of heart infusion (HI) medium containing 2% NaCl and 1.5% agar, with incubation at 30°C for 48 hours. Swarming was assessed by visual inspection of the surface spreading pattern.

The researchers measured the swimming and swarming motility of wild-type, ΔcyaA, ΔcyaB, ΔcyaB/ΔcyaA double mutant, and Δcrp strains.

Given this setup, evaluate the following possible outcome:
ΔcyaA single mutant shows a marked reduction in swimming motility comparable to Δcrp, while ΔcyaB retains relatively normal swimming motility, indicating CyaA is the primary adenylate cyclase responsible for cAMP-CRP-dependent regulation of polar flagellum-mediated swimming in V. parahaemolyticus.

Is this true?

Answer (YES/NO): NO